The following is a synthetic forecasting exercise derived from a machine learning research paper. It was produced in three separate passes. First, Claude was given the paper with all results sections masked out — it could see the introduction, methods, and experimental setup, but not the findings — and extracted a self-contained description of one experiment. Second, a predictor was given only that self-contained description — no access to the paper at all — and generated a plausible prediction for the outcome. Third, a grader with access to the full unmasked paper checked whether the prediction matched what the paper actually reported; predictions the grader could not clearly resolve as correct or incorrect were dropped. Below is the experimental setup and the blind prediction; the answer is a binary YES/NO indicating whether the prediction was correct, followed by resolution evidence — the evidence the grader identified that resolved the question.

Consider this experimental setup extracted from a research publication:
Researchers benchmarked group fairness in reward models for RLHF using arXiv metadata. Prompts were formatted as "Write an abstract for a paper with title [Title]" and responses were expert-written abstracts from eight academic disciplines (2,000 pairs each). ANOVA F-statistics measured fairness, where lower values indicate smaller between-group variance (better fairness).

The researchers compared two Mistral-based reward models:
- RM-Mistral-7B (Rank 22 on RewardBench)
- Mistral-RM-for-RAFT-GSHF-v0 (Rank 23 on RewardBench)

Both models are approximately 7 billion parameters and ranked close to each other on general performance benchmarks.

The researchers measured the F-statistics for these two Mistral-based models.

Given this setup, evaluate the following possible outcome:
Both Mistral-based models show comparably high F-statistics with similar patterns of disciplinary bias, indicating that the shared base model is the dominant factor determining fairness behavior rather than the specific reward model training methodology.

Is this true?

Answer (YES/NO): NO